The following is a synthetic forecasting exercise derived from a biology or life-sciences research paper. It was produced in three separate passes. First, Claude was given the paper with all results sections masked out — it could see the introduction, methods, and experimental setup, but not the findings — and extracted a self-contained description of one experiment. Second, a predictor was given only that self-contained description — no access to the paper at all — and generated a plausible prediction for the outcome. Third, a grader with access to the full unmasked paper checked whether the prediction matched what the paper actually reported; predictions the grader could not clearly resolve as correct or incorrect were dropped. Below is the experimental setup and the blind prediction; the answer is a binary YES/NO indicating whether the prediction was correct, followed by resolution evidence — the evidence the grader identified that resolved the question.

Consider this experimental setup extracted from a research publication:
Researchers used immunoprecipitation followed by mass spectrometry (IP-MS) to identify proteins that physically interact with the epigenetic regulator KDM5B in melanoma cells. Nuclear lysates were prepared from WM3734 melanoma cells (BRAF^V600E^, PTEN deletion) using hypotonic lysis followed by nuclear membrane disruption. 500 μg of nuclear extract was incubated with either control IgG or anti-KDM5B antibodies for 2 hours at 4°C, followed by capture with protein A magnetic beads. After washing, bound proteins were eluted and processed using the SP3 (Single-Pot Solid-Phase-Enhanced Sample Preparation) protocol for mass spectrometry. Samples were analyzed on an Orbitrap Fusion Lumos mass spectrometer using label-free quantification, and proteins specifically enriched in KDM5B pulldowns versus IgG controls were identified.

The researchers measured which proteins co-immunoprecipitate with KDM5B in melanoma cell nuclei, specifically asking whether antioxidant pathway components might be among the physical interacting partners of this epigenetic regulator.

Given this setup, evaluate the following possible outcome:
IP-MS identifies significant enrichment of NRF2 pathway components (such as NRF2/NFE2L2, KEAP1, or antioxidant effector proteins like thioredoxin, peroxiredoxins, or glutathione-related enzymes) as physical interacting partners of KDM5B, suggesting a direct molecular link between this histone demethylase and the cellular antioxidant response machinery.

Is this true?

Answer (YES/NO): NO